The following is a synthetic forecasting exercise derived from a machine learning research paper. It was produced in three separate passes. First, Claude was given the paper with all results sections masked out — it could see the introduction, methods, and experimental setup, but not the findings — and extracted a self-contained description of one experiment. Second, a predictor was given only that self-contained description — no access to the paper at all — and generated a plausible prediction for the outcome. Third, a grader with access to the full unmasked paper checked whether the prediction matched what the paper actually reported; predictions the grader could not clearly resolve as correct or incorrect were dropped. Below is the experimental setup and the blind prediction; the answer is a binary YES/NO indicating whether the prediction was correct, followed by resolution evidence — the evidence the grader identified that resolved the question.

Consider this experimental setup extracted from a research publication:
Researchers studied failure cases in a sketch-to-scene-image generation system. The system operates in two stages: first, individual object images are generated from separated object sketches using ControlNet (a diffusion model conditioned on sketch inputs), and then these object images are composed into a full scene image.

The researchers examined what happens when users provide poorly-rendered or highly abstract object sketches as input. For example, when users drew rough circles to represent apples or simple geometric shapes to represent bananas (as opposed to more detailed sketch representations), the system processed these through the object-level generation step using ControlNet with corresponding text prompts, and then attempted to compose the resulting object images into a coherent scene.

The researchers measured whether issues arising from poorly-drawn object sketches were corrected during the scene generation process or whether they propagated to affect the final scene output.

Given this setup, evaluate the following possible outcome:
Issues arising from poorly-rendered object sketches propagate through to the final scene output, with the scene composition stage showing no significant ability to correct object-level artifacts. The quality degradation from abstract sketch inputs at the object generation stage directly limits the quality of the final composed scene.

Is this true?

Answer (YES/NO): YES